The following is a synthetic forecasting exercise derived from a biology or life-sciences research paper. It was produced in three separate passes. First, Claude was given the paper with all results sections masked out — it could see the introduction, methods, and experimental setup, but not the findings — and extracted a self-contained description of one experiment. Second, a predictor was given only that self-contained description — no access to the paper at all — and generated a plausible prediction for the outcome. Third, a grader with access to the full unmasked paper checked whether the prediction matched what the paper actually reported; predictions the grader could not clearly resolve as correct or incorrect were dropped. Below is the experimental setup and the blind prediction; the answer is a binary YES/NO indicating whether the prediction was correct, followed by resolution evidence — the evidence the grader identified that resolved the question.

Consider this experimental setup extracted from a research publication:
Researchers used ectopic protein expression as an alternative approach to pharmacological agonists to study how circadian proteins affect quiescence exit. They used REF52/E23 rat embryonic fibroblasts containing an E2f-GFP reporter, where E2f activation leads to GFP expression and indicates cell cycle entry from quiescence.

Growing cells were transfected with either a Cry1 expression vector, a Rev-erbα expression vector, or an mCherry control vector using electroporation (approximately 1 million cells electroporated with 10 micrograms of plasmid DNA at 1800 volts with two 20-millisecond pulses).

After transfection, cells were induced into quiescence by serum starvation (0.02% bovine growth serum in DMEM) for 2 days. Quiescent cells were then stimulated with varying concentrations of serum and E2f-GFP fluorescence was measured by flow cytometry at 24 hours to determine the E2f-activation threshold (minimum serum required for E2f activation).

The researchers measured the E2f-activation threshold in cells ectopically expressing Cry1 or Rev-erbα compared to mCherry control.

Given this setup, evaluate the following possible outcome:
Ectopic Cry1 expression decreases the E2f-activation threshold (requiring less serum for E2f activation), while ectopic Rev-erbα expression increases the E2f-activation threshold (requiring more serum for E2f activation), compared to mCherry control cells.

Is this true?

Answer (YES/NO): NO